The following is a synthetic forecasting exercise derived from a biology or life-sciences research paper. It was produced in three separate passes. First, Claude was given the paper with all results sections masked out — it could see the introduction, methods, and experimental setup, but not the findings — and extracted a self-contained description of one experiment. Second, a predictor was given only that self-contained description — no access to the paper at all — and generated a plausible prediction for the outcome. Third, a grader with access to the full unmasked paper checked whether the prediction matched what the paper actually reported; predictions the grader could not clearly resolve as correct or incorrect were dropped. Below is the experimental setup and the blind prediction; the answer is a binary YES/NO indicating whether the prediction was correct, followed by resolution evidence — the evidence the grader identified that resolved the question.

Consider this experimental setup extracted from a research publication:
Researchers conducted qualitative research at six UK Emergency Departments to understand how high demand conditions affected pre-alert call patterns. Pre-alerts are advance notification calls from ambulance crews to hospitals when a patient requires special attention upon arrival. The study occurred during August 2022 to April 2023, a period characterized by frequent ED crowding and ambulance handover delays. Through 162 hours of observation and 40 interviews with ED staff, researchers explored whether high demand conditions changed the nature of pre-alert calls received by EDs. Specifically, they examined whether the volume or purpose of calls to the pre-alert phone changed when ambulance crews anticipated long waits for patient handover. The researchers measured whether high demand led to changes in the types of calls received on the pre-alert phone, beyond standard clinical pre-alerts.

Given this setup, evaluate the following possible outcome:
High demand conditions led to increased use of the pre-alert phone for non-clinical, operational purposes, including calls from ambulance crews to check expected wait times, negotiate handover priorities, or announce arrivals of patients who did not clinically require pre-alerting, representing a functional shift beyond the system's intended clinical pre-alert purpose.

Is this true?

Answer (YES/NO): YES